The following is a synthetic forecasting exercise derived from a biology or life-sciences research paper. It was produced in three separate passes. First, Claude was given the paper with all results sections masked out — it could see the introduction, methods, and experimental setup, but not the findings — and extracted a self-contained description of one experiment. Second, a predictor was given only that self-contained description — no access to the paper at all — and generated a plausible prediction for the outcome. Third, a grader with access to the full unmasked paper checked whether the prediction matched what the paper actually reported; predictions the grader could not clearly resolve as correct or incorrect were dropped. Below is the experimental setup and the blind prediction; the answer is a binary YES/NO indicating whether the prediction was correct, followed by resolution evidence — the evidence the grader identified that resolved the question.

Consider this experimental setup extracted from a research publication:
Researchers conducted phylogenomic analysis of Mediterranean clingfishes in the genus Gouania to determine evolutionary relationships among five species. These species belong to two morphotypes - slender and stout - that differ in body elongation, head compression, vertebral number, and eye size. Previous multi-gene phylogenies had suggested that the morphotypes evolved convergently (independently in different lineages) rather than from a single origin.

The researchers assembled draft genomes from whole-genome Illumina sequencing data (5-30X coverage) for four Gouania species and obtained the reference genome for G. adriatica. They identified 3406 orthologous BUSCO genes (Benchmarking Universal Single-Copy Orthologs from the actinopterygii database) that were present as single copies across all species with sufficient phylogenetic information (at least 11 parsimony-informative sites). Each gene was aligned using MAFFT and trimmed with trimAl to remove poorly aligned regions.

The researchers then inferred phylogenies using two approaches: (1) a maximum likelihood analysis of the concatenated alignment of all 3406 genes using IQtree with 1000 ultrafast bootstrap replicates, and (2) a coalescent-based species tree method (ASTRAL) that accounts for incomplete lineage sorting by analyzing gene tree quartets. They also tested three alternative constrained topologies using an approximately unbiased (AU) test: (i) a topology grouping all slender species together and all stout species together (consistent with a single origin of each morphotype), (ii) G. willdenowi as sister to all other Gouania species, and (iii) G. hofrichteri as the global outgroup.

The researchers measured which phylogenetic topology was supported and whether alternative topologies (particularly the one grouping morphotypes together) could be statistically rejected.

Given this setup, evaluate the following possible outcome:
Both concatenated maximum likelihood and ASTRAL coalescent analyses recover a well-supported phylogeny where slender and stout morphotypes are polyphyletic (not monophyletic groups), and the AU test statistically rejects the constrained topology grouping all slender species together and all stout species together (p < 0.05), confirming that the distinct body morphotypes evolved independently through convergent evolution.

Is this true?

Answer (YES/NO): YES